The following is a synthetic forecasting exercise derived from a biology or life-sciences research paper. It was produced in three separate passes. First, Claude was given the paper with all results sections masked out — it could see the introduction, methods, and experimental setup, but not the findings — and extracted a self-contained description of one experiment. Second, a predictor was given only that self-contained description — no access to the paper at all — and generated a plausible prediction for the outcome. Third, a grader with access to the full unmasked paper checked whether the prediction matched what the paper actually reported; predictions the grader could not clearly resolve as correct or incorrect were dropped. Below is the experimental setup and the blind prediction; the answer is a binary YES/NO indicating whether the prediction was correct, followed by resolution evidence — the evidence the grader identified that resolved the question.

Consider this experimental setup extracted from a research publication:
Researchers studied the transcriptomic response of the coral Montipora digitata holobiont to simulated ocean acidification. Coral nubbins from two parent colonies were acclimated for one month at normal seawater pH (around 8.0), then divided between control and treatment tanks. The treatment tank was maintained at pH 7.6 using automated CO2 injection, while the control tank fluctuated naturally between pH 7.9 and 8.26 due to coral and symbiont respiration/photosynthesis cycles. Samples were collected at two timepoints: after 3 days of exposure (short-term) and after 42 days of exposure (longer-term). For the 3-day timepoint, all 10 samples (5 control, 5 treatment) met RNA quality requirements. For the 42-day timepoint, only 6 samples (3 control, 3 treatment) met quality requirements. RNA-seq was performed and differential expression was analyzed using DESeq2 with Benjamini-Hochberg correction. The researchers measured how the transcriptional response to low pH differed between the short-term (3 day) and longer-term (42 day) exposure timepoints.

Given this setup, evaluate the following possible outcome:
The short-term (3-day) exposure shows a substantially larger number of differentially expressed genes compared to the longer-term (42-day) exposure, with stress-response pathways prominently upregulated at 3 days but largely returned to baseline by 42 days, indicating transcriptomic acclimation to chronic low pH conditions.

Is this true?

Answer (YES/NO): YES